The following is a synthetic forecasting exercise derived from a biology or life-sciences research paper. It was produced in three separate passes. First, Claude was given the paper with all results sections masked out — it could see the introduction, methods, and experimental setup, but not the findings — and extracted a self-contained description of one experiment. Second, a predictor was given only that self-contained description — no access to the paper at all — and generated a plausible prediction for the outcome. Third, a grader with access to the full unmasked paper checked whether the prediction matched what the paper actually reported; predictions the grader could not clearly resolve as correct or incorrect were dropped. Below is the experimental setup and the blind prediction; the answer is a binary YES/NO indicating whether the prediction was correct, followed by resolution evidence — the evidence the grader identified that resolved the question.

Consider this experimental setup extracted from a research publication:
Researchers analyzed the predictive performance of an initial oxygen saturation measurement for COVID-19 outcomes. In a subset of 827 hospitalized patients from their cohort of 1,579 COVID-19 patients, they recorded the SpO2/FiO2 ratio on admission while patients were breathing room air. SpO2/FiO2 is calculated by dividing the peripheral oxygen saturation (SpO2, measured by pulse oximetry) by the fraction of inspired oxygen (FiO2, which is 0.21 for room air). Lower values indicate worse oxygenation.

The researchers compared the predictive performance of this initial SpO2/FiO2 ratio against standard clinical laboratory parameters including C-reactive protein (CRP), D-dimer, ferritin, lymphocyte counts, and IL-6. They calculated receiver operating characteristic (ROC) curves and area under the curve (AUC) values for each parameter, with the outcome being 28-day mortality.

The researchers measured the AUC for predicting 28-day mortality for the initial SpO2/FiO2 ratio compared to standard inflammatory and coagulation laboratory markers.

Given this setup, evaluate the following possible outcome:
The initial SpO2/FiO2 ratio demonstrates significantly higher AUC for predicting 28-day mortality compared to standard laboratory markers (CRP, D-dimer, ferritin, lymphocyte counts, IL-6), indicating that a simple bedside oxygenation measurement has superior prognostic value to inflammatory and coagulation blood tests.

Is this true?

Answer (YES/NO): NO